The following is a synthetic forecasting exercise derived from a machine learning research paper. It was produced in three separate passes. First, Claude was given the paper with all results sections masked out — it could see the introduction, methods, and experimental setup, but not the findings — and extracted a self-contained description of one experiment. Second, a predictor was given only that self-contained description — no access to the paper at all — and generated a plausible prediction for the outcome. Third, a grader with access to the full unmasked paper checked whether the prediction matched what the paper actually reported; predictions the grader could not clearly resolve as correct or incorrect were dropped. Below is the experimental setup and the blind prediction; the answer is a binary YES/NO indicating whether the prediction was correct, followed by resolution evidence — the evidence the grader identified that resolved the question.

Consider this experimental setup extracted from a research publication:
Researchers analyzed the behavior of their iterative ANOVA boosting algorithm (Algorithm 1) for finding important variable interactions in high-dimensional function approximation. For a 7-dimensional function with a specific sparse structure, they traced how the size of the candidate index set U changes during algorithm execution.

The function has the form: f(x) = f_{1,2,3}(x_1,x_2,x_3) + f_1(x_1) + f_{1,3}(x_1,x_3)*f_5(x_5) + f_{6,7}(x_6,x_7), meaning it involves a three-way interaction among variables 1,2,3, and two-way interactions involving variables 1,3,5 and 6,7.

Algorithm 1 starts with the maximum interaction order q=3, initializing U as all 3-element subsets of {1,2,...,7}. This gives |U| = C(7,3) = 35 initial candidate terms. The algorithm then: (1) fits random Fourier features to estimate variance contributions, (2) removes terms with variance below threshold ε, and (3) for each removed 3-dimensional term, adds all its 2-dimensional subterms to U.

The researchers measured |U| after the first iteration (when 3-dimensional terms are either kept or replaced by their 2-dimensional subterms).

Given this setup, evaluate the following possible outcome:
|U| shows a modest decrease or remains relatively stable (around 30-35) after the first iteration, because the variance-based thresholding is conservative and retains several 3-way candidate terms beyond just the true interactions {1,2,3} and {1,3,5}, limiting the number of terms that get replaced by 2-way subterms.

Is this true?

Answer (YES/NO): NO